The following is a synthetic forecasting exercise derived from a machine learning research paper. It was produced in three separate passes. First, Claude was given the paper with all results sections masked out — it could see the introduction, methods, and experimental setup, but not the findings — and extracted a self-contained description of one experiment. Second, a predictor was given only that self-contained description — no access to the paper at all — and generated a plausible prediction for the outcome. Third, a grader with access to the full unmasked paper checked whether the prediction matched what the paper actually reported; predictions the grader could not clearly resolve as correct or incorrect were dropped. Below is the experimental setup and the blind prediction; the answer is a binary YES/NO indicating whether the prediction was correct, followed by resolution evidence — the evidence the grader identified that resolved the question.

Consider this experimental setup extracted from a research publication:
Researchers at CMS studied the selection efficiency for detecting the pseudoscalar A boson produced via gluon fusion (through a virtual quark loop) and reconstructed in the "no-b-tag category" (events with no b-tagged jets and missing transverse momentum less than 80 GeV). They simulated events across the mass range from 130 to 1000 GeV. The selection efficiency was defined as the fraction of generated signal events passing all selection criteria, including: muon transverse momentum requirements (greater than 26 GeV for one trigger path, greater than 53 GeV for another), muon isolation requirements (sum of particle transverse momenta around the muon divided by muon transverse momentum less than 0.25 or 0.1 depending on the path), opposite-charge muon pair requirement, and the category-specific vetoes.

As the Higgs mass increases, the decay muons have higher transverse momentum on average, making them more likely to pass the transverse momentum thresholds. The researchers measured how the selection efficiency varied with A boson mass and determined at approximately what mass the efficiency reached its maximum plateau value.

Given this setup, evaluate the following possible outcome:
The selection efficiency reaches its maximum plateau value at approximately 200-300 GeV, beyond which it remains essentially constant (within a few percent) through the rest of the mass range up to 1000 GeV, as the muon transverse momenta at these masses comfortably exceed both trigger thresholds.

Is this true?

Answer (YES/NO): NO